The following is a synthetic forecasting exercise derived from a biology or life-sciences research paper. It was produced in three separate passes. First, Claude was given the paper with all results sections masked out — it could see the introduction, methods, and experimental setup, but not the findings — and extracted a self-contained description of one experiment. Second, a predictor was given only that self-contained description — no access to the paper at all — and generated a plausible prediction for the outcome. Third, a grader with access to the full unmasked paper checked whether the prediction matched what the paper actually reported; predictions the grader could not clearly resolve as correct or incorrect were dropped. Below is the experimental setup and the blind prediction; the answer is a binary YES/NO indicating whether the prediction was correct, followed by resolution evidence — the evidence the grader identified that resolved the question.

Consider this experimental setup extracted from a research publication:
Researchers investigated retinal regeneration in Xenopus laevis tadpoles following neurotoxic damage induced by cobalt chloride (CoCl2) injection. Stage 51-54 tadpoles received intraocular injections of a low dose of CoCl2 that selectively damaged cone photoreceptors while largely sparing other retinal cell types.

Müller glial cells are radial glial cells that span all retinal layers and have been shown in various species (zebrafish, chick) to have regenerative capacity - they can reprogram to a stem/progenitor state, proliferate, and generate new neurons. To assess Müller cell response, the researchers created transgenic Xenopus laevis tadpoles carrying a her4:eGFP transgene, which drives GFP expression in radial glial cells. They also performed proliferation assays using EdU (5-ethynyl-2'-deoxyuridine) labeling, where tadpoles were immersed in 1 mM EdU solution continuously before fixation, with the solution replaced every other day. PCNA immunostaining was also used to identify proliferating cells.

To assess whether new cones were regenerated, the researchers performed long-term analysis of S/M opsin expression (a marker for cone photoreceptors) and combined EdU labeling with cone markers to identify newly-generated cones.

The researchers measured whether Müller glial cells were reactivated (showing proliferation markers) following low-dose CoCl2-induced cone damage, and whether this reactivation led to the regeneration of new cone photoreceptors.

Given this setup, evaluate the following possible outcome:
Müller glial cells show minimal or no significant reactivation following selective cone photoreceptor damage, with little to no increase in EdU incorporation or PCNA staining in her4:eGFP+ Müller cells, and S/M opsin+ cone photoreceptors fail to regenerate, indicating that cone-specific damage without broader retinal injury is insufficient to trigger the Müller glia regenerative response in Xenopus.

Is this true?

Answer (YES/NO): NO